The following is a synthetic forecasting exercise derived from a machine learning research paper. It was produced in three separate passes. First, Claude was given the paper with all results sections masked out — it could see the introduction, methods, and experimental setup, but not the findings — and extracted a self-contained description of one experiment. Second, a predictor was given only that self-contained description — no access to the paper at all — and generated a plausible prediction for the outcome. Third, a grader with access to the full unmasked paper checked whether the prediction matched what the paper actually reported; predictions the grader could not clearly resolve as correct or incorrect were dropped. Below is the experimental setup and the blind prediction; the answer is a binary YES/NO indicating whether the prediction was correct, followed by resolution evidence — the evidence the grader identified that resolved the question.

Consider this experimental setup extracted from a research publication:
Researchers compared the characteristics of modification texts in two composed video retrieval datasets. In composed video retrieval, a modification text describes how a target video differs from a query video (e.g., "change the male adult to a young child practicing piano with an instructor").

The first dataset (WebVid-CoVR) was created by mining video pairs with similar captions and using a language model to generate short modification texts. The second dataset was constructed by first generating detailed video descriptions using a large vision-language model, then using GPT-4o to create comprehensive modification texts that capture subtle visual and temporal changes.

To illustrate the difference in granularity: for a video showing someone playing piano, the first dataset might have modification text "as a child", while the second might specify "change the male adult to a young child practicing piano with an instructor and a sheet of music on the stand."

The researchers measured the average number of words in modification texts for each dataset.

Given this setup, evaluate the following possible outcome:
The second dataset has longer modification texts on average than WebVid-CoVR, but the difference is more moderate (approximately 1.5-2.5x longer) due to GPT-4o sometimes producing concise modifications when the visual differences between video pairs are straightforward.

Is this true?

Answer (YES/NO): NO